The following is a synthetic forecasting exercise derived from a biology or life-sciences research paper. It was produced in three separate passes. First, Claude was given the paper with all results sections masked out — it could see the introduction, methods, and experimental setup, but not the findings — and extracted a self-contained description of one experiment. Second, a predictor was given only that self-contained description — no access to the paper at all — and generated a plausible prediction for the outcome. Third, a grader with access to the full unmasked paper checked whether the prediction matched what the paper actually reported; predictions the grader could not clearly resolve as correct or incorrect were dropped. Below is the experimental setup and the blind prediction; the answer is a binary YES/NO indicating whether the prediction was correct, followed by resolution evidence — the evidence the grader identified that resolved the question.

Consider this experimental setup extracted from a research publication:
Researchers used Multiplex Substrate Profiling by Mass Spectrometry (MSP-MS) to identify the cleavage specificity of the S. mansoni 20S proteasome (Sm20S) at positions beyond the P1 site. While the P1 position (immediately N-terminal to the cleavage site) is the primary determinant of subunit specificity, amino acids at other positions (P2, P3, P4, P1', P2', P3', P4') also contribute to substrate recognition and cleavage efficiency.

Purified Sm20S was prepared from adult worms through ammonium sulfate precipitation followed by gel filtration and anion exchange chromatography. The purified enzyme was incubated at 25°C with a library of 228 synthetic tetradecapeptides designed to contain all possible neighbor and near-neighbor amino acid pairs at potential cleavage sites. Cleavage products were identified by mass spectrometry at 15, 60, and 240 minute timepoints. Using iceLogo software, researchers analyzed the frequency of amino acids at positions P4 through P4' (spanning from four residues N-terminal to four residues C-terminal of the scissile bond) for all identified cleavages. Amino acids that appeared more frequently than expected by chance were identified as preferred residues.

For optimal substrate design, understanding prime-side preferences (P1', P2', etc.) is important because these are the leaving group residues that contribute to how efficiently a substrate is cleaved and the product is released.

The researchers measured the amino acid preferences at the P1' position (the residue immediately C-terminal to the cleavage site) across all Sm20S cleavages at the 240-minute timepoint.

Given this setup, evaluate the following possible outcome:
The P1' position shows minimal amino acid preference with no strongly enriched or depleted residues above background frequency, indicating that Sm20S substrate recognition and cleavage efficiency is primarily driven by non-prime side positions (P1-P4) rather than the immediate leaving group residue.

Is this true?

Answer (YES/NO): NO